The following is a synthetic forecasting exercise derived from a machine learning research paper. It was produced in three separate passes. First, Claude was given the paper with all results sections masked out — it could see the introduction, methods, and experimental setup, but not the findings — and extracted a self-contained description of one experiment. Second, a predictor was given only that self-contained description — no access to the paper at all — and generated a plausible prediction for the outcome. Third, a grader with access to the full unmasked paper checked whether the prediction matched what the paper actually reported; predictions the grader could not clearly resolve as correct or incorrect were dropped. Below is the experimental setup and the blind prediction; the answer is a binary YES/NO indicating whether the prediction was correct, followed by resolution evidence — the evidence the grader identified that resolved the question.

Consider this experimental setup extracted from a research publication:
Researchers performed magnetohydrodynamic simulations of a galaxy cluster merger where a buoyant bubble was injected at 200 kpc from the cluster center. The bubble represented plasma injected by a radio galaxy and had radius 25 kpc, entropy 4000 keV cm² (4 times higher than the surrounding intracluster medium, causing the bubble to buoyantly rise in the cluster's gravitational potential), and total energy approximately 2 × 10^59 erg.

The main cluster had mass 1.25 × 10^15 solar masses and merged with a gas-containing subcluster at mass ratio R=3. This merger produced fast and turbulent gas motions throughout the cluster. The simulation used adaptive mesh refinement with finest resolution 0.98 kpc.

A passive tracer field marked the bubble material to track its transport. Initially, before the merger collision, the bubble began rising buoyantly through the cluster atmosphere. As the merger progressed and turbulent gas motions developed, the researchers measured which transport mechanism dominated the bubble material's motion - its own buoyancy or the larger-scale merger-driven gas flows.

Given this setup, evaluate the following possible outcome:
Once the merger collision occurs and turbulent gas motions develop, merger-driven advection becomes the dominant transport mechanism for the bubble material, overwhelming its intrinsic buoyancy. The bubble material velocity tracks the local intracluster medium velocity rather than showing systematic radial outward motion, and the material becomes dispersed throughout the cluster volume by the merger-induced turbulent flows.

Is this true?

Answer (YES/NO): YES